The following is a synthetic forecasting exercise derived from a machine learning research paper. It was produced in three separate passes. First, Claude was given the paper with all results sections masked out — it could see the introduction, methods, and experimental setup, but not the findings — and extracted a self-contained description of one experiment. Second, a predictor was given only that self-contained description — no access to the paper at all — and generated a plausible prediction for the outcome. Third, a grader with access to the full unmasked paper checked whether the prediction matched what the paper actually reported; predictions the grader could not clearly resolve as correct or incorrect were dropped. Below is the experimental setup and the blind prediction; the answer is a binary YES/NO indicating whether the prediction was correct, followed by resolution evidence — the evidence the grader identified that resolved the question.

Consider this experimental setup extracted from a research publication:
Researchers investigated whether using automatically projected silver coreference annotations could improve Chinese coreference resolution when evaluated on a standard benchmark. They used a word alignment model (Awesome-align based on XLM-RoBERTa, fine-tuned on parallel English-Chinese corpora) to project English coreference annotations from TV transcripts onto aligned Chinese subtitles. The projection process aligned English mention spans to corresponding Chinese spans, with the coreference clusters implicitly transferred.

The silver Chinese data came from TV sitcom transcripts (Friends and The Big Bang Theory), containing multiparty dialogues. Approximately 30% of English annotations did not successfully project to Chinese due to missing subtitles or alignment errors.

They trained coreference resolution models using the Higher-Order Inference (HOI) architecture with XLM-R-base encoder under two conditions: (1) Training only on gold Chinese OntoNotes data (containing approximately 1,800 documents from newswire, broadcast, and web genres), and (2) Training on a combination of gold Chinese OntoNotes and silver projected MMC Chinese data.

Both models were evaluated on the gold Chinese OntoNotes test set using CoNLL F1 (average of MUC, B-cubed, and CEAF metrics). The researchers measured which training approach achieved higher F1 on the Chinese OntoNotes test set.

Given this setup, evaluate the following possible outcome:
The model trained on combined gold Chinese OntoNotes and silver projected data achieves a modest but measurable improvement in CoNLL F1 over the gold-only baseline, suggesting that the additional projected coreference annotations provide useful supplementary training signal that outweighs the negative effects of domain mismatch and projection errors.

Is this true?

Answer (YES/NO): NO